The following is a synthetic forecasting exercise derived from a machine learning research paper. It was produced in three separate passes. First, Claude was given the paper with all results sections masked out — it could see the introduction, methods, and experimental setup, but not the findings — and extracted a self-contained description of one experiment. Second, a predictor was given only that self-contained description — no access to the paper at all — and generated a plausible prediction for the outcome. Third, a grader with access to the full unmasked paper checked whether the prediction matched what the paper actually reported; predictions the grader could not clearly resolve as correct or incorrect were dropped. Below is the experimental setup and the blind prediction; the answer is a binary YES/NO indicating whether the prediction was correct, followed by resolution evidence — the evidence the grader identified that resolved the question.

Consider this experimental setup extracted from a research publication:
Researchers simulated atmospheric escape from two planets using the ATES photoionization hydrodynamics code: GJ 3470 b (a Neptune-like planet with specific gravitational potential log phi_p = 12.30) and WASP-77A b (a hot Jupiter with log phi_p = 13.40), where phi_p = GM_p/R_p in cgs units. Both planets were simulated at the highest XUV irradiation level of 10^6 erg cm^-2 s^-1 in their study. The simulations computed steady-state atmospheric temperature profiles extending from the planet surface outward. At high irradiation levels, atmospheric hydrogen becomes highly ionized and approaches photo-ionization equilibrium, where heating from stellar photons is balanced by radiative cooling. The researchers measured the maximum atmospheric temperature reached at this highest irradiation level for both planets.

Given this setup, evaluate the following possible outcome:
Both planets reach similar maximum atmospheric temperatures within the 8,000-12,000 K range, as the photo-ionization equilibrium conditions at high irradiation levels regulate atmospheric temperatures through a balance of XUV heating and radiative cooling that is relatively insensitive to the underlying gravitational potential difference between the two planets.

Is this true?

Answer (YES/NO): YES